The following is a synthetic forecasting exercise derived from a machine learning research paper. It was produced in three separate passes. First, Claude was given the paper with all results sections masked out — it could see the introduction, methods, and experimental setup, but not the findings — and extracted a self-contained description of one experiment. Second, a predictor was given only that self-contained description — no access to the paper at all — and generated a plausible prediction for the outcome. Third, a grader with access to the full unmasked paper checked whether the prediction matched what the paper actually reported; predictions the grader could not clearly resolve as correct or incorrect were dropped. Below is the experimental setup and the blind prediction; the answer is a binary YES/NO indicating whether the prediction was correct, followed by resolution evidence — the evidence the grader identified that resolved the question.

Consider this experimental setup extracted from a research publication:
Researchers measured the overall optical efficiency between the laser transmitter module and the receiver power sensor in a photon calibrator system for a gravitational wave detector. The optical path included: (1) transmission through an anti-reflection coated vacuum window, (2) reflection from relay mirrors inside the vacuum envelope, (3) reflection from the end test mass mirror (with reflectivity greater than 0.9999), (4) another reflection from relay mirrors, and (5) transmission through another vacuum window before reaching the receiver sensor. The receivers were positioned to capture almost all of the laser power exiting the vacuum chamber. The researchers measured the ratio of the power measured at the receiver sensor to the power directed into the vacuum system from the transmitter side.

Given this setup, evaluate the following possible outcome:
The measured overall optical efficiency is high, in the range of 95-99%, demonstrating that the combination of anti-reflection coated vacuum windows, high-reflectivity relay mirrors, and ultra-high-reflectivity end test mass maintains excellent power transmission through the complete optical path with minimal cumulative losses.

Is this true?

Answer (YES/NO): YES